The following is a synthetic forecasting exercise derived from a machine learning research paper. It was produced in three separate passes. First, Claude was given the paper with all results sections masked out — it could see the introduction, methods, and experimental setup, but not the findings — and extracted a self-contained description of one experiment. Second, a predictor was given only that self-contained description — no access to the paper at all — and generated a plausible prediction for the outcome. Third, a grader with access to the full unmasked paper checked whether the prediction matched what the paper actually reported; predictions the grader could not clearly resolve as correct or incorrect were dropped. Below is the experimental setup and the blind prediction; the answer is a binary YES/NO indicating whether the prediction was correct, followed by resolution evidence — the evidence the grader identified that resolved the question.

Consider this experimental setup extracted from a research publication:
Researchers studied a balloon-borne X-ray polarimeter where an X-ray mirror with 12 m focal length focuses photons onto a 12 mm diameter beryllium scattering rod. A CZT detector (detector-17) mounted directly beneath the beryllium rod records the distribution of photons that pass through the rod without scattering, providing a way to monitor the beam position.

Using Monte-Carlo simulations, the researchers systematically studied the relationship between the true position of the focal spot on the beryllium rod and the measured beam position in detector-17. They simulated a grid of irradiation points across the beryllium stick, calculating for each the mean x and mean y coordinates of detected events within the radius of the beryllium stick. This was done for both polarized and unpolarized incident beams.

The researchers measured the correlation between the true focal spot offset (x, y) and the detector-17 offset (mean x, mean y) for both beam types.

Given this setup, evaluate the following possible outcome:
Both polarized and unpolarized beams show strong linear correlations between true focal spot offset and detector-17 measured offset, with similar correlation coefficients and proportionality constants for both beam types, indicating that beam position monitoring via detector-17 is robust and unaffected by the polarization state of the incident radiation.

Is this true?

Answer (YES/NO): NO